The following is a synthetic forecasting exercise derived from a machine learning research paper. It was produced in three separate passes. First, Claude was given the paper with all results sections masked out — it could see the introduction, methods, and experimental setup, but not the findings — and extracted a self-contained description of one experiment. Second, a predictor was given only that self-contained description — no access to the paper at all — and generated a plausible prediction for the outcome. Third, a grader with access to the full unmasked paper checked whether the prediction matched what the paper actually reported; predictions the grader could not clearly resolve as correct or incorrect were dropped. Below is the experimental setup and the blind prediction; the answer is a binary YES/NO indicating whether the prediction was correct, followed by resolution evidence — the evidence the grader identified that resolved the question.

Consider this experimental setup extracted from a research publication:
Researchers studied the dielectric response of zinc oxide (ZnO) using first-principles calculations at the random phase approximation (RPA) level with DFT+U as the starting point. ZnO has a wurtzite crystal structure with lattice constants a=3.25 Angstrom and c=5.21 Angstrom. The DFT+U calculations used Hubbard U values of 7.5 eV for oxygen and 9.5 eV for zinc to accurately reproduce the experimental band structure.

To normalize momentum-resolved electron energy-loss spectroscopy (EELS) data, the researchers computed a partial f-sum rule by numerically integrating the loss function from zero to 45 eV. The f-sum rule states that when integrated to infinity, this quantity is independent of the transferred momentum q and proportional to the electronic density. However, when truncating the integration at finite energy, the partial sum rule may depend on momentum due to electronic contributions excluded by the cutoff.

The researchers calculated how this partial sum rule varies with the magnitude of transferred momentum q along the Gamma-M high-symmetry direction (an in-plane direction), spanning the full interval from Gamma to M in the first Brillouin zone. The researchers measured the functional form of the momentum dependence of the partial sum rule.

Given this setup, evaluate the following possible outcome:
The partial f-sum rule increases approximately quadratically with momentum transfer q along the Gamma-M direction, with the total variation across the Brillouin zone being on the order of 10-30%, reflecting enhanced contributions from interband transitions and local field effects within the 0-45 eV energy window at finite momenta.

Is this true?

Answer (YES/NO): NO